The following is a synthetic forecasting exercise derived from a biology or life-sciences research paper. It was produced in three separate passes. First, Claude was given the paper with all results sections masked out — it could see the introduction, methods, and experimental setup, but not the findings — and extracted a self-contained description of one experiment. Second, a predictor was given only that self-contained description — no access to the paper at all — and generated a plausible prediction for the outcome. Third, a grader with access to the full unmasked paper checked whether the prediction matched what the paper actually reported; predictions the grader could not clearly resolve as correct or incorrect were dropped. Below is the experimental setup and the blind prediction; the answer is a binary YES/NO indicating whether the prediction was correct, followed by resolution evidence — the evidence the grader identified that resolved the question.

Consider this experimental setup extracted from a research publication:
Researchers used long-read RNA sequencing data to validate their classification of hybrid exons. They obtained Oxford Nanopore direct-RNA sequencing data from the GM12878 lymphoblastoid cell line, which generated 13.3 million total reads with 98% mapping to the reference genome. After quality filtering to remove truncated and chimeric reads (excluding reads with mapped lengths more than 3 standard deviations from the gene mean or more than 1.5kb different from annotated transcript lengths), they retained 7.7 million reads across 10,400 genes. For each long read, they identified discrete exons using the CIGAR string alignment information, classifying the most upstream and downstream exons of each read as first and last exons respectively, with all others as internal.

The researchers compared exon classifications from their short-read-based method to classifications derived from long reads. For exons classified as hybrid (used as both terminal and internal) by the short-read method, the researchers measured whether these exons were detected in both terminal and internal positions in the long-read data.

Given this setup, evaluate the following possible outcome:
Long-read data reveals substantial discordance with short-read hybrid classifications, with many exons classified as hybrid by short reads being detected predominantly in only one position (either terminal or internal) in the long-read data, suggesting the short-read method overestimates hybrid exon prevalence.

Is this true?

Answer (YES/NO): NO